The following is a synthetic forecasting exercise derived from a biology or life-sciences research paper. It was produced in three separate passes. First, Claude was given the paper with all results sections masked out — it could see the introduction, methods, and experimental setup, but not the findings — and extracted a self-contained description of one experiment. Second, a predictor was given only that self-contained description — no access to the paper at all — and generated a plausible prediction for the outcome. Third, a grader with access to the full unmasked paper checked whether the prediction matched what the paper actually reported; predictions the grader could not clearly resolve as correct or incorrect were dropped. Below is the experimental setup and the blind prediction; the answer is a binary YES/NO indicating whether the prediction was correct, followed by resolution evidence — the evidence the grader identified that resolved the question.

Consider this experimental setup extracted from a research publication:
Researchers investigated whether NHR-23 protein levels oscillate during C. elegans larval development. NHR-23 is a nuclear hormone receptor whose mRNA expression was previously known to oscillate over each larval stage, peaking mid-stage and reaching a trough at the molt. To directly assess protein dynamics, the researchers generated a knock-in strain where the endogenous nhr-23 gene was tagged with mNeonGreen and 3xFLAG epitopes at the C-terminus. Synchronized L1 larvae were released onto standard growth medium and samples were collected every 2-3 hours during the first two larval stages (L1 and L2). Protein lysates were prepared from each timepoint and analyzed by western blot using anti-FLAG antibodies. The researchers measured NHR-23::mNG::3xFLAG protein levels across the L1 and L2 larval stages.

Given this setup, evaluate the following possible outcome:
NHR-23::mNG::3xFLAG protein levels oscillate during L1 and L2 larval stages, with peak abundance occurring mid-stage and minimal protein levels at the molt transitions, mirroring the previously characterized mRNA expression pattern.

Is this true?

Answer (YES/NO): NO